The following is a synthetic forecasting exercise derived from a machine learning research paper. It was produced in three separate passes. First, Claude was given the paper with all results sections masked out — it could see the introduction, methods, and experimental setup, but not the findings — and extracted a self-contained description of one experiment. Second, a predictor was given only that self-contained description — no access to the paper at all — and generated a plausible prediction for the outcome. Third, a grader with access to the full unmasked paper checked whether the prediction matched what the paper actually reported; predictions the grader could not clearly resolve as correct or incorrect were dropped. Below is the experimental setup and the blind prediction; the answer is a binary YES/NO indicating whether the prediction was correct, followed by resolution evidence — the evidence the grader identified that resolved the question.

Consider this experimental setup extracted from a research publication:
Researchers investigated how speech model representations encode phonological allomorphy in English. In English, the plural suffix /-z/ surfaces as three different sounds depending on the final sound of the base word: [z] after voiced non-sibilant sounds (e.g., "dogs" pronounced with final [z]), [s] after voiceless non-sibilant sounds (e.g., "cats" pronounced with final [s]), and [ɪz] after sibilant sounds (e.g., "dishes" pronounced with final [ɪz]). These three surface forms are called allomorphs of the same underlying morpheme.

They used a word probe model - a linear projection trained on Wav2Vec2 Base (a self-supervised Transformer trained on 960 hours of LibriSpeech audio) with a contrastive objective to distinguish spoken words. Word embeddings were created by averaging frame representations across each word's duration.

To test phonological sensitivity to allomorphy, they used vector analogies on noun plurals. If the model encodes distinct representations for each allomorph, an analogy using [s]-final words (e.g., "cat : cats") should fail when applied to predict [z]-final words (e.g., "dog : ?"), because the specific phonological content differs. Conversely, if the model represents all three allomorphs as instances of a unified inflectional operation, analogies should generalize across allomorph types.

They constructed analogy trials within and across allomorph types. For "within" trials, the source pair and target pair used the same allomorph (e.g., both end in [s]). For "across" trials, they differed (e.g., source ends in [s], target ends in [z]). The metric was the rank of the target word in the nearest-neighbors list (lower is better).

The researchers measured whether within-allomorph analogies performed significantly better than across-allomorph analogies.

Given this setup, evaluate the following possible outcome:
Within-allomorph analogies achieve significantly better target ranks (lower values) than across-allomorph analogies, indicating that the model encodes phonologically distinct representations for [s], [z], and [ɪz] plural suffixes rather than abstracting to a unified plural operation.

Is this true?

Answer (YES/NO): NO